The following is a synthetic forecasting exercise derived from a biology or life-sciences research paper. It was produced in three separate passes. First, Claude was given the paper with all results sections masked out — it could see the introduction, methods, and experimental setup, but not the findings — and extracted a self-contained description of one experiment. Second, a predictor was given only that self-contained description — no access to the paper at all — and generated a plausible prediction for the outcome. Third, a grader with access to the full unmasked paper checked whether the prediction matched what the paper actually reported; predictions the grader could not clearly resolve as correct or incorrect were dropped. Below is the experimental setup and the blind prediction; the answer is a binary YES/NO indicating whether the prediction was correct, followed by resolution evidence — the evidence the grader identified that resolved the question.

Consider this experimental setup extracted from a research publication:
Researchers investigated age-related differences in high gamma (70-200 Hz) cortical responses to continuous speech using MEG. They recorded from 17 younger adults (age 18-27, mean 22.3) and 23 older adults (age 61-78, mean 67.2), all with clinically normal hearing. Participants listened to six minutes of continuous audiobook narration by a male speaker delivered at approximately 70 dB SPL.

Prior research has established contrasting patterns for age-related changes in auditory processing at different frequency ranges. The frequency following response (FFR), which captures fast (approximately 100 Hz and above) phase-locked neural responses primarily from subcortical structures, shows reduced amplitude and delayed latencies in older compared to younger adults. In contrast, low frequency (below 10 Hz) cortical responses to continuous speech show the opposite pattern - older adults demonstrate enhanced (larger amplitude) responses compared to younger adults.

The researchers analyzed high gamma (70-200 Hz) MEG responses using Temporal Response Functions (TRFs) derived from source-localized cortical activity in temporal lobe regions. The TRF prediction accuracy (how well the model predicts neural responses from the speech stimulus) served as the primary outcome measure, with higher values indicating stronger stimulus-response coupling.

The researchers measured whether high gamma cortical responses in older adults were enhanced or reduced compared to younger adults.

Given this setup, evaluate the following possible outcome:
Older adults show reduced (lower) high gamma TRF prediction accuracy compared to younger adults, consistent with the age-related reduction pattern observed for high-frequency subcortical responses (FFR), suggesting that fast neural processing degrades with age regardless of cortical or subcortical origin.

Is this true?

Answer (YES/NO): NO